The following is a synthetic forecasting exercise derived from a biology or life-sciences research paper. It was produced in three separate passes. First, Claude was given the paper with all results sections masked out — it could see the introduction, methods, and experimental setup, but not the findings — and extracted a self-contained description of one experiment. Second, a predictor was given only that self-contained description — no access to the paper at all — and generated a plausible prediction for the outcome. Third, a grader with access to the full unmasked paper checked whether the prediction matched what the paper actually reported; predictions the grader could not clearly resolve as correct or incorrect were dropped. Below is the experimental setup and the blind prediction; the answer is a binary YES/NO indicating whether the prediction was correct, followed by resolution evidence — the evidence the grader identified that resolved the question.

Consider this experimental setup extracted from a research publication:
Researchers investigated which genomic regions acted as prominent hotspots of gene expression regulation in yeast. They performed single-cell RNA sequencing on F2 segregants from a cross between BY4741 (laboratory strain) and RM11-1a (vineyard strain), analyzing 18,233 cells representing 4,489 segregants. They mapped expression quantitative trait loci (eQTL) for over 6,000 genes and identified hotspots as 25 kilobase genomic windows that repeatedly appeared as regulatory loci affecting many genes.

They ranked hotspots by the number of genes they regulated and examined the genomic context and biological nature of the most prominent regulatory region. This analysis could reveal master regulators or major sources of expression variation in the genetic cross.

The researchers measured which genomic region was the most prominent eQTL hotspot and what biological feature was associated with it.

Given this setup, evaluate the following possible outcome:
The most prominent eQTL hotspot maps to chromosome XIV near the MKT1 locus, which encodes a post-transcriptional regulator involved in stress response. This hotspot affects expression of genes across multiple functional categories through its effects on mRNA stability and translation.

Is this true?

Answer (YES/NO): NO